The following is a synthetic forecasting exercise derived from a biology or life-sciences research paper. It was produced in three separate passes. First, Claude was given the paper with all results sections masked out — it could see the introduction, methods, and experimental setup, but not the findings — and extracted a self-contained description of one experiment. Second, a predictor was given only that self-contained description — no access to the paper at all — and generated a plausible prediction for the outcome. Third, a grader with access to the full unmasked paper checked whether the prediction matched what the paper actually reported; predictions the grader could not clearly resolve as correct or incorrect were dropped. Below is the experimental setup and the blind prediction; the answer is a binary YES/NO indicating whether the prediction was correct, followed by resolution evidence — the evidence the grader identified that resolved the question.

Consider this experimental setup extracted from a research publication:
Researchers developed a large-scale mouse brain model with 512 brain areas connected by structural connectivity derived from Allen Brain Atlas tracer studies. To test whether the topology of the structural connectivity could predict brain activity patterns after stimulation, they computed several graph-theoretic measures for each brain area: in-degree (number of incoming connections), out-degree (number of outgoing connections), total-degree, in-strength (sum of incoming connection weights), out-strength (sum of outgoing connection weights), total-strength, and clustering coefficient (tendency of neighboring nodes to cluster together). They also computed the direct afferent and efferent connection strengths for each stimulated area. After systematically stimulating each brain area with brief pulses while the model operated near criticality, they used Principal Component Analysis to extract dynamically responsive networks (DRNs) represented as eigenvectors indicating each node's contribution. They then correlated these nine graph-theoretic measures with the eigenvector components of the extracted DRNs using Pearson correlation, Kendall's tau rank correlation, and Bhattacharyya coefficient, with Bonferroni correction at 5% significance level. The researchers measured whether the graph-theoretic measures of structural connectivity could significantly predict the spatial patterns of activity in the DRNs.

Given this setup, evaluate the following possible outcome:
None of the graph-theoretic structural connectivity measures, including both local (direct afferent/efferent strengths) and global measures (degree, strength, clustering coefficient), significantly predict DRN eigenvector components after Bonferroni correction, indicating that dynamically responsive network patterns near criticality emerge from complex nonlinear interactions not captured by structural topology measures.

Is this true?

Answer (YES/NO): NO